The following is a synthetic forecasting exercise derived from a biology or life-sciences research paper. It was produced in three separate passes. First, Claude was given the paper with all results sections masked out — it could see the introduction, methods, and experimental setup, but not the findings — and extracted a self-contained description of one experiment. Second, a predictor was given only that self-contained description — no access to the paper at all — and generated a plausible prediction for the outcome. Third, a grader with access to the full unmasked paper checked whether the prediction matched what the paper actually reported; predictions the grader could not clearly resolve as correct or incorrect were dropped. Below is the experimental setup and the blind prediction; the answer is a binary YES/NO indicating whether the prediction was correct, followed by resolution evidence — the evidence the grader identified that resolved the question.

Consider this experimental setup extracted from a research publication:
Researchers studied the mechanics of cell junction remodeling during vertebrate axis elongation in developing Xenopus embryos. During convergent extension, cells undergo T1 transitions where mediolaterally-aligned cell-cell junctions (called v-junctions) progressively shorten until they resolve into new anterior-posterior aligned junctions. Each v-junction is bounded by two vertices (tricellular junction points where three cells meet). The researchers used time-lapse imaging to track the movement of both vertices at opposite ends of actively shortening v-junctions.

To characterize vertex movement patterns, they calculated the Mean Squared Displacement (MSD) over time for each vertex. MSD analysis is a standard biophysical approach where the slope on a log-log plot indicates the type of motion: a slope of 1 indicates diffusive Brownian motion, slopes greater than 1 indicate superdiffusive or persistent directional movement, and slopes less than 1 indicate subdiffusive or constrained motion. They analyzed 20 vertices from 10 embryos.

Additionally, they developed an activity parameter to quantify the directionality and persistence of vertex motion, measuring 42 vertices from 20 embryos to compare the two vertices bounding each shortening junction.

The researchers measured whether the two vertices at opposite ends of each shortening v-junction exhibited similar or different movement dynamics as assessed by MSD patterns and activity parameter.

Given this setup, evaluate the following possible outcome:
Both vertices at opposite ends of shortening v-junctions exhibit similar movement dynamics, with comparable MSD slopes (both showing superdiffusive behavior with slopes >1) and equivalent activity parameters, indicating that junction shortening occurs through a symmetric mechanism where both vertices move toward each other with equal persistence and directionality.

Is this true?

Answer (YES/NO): NO